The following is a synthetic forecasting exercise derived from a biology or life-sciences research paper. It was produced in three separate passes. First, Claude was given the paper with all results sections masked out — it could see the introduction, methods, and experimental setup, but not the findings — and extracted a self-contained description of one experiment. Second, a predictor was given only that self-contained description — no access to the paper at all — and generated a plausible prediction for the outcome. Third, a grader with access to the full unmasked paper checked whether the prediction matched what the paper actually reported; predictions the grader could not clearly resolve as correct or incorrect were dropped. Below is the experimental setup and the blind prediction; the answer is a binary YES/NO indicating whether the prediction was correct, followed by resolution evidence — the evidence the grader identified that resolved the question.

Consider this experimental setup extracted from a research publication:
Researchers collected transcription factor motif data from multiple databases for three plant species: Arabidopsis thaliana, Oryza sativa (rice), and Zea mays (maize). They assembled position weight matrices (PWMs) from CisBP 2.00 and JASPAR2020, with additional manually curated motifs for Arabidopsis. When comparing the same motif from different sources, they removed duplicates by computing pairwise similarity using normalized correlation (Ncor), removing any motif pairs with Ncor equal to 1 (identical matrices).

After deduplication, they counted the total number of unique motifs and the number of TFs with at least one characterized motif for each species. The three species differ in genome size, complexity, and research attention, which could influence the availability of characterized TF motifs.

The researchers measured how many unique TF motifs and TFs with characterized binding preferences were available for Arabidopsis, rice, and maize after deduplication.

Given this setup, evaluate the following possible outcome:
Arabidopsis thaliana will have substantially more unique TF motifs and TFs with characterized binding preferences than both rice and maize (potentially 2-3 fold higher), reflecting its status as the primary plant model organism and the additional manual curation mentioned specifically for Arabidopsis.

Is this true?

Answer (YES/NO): NO